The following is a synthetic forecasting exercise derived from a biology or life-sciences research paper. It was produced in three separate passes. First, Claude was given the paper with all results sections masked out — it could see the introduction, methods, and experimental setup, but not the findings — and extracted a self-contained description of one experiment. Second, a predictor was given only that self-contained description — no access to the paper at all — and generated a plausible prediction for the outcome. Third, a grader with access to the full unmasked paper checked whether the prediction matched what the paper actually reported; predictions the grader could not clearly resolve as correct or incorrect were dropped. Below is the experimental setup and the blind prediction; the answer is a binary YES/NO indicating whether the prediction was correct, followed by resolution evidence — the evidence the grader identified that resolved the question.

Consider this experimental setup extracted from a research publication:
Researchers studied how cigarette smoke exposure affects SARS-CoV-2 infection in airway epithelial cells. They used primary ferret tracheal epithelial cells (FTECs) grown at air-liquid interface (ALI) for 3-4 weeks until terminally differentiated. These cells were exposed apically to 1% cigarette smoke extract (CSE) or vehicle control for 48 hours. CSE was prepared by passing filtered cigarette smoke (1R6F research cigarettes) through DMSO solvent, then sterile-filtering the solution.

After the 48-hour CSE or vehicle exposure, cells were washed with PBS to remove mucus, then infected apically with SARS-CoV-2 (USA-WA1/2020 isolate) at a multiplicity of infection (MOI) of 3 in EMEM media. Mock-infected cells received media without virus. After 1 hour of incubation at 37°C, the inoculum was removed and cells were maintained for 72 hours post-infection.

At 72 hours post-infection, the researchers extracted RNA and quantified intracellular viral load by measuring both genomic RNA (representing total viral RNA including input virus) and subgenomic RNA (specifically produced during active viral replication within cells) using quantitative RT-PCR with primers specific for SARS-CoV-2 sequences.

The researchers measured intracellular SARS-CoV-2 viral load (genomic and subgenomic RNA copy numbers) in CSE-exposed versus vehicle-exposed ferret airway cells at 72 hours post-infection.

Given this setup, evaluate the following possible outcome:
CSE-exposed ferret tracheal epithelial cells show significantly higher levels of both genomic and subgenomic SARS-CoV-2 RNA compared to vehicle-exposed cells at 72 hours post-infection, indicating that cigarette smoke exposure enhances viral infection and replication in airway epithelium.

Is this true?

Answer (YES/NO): NO